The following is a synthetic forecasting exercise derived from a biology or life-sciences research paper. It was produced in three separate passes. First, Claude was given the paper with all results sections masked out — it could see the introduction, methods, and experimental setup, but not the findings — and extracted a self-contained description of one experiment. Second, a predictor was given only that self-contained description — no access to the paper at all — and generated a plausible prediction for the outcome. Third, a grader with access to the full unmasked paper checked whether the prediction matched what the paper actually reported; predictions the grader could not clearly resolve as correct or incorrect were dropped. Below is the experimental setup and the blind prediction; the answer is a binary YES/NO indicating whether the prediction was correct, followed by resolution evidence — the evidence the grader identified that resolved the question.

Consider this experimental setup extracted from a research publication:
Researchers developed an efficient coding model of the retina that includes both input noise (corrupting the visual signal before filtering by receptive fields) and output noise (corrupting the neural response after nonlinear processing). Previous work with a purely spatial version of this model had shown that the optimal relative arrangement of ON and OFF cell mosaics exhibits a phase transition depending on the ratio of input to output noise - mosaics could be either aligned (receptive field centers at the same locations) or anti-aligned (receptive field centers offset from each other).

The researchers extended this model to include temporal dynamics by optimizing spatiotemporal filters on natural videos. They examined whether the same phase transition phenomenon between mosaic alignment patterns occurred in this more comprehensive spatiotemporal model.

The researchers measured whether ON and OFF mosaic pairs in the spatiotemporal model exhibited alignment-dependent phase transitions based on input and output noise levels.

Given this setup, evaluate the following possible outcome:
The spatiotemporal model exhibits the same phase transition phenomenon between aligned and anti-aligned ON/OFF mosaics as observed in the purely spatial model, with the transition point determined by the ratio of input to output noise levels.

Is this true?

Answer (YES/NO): YES